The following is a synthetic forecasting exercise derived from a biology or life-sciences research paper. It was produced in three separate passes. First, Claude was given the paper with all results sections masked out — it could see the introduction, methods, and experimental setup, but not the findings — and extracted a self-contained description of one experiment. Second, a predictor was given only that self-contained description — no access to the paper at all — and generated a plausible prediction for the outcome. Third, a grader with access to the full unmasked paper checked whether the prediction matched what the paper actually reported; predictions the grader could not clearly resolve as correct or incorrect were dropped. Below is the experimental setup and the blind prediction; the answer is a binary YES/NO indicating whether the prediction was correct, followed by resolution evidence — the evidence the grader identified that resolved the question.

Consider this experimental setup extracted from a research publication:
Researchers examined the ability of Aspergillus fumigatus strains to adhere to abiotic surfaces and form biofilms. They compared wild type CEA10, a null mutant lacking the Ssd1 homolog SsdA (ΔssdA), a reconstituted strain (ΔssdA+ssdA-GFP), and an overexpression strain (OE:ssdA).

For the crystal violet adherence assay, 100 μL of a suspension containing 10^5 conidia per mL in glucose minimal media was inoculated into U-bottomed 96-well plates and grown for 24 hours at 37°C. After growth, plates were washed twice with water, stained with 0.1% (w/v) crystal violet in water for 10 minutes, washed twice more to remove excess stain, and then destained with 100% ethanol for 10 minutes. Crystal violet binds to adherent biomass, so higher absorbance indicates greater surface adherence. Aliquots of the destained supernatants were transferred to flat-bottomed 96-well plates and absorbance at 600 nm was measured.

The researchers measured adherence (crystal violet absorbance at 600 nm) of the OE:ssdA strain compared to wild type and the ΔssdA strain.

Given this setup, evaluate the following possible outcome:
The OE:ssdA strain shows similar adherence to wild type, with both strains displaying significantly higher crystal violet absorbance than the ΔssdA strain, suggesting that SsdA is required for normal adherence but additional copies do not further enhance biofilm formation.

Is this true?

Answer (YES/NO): NO